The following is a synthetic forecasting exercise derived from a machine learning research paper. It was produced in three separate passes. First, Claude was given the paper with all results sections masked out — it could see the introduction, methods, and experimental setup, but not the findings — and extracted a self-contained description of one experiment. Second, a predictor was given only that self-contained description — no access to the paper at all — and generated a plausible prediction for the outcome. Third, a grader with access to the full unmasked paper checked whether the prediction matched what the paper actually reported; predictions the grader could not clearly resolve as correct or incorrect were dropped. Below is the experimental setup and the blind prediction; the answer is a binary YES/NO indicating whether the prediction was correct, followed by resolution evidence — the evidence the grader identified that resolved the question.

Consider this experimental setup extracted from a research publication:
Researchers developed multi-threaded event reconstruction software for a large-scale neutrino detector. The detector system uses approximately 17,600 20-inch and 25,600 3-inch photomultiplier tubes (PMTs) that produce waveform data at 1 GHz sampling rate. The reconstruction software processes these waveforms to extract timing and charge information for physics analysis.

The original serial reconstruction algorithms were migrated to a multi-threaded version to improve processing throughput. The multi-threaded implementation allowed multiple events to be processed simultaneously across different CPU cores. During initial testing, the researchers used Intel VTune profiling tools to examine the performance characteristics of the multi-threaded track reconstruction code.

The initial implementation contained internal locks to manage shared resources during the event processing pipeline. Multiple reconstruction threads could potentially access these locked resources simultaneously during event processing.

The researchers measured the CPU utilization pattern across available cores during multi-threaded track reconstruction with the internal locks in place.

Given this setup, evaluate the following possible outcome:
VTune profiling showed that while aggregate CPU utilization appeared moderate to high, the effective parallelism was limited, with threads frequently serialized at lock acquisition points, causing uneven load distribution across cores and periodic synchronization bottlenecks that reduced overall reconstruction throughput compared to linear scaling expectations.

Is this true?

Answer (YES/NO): NO